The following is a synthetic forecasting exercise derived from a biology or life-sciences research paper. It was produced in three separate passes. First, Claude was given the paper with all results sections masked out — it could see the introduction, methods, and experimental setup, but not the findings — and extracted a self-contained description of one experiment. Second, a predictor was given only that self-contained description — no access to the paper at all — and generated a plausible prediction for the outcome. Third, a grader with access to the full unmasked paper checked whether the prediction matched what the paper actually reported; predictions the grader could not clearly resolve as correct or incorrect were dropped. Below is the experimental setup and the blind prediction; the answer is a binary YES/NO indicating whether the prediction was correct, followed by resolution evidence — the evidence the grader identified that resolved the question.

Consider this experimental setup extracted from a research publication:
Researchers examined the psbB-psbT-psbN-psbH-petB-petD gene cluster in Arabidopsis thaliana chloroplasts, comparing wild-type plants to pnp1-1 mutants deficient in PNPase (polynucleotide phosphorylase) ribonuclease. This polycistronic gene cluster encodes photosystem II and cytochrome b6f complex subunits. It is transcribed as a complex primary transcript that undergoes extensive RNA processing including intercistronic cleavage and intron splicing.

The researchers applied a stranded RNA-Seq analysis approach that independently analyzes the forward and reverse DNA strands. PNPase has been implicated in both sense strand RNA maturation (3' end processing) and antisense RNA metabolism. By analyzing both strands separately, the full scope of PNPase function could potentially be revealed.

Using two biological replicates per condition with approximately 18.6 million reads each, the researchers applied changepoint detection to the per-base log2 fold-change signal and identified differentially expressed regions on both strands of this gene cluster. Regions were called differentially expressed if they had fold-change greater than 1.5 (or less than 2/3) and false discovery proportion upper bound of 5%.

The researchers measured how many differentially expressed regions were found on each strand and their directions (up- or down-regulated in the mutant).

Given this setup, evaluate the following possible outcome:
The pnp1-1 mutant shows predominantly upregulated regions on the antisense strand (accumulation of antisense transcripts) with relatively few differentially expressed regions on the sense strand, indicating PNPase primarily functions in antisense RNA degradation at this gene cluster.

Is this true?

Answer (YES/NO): NO